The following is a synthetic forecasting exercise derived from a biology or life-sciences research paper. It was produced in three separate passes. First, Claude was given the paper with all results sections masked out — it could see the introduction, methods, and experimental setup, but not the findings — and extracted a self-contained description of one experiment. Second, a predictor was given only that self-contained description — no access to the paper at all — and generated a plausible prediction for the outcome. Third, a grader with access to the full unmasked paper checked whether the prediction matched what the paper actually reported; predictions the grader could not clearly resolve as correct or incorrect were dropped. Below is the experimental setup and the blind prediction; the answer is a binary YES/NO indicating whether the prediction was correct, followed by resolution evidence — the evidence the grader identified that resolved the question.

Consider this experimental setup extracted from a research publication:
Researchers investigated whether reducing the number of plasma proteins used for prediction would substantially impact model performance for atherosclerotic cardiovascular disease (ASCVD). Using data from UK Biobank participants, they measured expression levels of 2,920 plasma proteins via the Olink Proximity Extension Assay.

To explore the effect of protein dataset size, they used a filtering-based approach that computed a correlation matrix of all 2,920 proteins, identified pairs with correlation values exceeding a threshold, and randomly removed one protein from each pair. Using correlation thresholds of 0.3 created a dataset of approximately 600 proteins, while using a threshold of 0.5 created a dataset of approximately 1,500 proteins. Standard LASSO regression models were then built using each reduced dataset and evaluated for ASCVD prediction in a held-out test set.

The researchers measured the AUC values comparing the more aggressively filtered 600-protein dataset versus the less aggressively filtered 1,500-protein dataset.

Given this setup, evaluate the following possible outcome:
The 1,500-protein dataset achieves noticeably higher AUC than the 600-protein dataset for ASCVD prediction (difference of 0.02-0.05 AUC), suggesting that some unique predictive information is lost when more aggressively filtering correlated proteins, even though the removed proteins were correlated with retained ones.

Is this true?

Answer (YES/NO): YES